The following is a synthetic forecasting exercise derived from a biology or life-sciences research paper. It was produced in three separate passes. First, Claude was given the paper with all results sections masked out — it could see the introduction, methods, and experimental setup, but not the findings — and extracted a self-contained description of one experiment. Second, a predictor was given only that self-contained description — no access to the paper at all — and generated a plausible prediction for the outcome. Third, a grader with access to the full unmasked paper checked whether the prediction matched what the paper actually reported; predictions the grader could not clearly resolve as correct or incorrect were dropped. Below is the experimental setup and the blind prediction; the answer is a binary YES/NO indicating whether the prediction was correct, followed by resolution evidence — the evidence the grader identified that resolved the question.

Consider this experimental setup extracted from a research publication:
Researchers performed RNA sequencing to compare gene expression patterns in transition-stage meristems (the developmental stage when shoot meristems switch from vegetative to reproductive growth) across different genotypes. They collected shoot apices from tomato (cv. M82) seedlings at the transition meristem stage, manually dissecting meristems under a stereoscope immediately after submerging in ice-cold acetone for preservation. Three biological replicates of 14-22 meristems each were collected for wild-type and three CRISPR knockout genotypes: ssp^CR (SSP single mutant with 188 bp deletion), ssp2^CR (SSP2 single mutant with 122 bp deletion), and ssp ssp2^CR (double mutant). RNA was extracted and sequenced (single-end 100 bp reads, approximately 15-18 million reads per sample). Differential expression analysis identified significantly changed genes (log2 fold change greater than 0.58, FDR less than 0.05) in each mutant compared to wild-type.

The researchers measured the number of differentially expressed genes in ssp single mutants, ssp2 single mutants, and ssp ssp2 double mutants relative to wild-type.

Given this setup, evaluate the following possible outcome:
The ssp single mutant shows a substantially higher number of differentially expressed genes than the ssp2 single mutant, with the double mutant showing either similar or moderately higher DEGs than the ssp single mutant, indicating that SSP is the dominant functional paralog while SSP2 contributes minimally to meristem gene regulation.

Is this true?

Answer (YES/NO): NO